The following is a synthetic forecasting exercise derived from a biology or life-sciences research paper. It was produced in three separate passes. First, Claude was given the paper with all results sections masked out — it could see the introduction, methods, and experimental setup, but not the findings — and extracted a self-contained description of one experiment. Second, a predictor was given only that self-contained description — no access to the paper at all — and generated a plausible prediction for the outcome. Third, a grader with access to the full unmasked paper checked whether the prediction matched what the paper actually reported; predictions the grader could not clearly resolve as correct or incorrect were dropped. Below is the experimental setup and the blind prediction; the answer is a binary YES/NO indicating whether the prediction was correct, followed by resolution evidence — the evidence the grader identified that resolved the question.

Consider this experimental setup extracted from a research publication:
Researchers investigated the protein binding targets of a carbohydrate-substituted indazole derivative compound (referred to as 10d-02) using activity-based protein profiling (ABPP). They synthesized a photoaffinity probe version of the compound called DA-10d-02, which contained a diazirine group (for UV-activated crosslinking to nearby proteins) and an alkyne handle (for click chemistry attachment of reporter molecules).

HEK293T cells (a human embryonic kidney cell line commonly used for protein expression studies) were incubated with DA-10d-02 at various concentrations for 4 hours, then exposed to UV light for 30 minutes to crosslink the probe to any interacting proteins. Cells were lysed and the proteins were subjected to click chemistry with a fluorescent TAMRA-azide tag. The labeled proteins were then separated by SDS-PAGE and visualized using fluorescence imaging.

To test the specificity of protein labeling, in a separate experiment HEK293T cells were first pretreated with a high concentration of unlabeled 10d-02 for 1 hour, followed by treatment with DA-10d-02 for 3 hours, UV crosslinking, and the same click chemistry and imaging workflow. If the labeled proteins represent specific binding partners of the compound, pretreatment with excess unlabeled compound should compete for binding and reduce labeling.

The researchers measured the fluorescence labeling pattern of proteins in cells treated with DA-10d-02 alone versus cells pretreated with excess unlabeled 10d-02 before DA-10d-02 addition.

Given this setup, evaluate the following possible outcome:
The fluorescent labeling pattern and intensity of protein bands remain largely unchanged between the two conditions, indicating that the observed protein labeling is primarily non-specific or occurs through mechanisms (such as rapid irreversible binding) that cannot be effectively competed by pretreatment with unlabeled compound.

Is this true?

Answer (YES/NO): NO